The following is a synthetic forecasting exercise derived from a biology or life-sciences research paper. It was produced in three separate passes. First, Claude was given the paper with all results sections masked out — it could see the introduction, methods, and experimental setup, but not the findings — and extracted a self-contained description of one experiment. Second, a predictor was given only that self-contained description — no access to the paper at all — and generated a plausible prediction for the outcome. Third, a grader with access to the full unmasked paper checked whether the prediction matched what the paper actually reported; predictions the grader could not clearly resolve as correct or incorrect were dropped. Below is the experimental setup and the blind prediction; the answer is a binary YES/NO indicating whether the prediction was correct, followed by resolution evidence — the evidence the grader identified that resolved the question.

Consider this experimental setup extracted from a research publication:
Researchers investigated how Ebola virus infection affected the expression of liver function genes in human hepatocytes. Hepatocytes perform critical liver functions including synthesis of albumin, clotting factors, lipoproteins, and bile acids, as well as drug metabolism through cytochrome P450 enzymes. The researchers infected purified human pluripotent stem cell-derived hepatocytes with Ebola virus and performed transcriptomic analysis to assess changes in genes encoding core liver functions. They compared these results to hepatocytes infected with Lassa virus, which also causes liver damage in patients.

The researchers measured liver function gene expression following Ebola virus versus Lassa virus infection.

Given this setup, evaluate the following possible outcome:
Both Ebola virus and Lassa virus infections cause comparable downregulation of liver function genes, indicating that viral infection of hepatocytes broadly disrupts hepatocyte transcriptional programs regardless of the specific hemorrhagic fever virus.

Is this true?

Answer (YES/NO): NO